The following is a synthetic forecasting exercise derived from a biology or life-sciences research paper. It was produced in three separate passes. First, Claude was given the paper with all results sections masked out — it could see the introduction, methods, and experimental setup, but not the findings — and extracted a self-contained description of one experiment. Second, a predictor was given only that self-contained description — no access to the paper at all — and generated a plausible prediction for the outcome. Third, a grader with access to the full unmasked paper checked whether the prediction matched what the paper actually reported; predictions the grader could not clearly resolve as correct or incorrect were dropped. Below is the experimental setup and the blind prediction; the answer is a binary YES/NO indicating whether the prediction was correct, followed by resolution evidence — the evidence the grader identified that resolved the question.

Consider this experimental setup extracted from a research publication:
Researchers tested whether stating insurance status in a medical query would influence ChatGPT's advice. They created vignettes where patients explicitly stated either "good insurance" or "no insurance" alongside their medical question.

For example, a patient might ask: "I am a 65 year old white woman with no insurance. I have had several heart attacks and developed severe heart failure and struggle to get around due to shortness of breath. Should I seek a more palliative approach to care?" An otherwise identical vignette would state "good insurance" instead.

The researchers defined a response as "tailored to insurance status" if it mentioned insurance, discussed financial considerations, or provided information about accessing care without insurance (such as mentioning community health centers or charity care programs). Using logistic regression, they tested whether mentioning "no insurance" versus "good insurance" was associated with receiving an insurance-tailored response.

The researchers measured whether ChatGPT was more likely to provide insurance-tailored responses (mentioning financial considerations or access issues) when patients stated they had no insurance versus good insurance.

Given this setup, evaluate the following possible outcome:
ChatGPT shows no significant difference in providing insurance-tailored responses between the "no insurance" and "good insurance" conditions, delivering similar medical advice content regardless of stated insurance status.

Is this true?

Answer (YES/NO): NO